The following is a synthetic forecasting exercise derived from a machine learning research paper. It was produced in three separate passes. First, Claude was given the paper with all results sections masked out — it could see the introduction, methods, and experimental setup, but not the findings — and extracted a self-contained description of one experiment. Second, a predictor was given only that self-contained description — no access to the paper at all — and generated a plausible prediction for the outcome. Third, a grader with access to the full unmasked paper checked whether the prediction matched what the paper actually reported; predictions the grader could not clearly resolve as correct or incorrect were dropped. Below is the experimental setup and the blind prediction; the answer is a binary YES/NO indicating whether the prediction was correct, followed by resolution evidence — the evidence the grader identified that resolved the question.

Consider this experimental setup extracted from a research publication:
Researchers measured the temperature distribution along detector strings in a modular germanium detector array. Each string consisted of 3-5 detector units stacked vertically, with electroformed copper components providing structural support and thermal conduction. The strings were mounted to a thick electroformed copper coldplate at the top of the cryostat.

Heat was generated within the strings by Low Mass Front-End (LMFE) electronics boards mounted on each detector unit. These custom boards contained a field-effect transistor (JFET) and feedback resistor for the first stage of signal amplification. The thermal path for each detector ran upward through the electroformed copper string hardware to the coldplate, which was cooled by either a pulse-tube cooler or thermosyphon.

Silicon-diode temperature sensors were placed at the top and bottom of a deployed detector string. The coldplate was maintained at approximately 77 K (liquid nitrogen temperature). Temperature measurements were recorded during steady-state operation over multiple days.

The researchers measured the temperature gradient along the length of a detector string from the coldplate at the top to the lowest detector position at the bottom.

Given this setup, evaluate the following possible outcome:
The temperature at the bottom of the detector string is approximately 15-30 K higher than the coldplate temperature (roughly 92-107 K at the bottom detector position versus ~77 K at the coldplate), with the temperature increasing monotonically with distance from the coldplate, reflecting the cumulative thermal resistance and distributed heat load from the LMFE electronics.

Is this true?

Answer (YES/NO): NO